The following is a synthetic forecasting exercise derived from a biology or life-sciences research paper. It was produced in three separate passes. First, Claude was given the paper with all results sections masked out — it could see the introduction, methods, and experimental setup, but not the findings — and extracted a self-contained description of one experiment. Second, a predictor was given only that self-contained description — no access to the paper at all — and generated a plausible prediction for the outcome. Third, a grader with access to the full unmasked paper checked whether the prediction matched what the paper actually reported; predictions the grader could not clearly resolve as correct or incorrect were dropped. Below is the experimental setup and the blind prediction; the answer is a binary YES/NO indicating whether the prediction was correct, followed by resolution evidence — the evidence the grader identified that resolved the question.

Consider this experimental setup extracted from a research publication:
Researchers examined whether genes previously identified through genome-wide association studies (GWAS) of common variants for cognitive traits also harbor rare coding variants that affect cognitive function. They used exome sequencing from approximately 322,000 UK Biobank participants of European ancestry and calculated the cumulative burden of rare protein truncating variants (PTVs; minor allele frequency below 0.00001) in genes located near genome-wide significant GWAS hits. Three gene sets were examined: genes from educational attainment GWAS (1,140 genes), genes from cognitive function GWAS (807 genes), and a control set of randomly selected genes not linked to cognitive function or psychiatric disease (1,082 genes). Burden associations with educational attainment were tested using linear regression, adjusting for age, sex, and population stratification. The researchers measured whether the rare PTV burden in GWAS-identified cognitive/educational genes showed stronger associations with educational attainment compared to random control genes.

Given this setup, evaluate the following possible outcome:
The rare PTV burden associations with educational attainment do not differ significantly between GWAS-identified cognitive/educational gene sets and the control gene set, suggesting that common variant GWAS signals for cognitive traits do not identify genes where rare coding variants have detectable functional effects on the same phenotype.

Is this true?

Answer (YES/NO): NO